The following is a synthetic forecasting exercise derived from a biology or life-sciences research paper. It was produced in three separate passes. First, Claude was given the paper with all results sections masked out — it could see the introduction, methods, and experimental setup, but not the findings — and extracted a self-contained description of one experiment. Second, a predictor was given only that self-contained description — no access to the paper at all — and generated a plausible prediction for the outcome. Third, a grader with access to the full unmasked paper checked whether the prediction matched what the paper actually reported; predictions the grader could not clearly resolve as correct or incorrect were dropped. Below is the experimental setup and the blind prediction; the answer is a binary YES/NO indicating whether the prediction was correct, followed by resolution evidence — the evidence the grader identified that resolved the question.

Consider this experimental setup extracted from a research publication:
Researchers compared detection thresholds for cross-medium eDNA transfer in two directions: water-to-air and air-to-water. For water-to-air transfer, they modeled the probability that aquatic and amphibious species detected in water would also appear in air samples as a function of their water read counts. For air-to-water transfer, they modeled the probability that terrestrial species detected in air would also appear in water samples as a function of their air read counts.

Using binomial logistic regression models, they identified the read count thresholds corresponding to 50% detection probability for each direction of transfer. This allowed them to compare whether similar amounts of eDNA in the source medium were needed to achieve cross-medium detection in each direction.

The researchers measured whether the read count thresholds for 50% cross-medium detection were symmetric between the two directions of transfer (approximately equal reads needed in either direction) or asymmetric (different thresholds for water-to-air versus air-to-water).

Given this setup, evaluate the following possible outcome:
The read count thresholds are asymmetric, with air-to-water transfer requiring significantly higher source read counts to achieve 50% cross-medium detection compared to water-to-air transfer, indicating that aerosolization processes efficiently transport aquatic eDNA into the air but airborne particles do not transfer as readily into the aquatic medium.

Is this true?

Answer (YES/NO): NO